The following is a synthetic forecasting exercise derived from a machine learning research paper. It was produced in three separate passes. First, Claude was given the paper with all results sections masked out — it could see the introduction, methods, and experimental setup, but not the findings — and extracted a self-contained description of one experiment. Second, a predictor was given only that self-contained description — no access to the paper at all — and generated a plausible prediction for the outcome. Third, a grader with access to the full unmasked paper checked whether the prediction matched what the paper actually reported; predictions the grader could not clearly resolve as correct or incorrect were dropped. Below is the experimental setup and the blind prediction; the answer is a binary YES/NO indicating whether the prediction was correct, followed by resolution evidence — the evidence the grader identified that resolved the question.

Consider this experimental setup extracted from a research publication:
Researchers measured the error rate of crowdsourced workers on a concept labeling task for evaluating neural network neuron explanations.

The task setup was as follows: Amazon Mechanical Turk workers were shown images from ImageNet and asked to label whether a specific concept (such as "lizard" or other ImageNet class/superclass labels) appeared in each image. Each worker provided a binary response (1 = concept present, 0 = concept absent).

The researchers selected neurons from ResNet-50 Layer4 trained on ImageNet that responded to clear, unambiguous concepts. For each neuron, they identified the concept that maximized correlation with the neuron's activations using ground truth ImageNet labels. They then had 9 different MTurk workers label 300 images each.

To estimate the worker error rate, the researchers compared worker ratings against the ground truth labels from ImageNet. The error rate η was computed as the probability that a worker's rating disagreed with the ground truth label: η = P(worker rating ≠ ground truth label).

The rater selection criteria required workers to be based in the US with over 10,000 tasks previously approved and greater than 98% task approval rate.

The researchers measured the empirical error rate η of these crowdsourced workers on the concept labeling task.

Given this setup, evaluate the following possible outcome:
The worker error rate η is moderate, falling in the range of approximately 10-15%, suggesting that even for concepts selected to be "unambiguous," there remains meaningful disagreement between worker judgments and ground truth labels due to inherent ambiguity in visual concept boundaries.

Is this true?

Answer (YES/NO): YES